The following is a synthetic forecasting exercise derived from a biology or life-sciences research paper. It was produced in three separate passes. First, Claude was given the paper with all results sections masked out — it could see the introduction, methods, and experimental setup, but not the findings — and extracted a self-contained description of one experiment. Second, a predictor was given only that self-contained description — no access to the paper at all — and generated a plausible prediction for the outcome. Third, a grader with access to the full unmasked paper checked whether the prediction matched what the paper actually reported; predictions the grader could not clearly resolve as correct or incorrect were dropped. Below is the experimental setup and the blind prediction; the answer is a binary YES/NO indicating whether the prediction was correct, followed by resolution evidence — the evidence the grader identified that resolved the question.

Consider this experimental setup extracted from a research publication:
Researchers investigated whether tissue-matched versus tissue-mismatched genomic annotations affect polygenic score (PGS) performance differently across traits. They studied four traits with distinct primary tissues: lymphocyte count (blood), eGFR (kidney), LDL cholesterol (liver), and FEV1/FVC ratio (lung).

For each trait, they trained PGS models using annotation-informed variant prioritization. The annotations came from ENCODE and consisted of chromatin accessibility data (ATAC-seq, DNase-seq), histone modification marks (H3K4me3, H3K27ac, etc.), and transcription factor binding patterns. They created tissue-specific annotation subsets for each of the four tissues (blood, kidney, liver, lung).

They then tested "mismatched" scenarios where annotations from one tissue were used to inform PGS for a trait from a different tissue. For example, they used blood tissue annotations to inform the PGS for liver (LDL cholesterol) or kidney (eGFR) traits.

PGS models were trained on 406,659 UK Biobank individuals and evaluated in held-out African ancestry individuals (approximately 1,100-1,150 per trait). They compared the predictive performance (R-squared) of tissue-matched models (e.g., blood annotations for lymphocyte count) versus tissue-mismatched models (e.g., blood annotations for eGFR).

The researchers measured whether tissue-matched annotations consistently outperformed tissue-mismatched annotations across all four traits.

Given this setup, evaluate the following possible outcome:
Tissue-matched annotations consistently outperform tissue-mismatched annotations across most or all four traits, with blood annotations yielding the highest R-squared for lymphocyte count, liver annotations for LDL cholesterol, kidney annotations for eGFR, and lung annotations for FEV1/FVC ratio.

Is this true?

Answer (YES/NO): YES